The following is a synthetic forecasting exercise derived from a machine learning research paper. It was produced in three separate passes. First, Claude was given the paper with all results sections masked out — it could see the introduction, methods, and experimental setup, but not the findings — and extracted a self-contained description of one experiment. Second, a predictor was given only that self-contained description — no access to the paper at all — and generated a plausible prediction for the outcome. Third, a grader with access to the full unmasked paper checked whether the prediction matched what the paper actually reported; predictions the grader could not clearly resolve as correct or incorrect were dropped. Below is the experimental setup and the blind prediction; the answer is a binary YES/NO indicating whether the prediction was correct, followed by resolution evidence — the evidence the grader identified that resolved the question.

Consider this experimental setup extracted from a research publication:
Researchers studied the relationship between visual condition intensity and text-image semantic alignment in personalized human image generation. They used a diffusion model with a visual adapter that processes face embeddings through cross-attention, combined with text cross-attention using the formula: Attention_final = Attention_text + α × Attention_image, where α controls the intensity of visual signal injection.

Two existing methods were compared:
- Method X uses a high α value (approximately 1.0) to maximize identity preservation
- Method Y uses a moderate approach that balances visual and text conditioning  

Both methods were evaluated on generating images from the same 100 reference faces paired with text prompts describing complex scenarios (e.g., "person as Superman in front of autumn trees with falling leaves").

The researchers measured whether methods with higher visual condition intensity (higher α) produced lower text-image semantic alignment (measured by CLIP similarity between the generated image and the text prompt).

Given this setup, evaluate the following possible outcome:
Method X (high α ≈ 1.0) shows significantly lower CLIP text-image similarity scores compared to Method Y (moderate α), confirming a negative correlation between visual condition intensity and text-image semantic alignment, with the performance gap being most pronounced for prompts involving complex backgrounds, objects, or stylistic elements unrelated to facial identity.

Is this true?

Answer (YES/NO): YES